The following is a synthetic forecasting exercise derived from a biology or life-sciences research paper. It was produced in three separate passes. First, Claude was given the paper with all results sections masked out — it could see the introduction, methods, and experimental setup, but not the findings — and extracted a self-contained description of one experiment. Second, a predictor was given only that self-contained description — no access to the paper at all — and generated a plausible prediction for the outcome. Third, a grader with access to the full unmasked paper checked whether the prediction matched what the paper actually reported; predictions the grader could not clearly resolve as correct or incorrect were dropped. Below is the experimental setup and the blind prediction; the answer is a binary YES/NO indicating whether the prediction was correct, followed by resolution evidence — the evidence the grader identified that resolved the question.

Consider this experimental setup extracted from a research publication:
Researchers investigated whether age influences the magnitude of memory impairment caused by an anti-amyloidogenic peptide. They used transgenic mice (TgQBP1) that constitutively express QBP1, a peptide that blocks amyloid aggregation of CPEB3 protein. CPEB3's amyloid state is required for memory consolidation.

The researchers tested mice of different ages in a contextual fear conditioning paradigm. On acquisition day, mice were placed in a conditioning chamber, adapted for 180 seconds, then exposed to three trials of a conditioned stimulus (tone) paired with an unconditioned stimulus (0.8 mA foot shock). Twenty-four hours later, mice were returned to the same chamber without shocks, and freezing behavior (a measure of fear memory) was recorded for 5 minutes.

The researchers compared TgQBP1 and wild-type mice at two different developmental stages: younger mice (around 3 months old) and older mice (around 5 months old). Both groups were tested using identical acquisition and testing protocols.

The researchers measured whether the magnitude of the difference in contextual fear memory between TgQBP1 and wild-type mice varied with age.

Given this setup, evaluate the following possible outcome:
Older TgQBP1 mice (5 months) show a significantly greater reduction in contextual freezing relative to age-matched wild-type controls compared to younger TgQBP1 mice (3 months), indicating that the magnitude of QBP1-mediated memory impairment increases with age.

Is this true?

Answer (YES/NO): NO